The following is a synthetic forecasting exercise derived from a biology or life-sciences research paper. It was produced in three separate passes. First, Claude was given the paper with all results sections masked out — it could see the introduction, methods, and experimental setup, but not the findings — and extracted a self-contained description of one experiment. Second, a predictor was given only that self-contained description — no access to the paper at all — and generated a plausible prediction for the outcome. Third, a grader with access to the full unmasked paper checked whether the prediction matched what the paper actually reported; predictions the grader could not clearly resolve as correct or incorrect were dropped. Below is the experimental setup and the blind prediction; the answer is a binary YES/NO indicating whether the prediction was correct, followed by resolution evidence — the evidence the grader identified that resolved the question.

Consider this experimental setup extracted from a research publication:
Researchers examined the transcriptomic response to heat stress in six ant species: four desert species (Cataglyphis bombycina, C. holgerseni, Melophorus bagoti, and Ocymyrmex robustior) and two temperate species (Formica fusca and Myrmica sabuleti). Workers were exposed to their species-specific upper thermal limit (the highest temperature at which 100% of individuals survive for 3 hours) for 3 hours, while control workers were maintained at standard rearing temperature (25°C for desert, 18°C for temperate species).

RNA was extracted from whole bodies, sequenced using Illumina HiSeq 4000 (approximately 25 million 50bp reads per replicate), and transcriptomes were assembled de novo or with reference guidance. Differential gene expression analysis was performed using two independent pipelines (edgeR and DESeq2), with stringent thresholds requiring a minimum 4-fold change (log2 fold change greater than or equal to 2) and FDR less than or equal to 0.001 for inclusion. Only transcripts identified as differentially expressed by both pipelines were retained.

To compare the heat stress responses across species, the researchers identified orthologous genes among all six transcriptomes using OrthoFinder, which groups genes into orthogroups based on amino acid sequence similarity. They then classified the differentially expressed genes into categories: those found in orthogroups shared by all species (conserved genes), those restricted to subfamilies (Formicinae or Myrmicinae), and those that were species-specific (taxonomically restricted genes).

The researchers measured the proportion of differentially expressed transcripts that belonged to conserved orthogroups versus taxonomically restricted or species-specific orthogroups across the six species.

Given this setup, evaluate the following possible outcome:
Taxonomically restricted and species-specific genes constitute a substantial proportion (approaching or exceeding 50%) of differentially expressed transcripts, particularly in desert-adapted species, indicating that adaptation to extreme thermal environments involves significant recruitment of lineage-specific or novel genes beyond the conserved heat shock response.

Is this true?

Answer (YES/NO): NO